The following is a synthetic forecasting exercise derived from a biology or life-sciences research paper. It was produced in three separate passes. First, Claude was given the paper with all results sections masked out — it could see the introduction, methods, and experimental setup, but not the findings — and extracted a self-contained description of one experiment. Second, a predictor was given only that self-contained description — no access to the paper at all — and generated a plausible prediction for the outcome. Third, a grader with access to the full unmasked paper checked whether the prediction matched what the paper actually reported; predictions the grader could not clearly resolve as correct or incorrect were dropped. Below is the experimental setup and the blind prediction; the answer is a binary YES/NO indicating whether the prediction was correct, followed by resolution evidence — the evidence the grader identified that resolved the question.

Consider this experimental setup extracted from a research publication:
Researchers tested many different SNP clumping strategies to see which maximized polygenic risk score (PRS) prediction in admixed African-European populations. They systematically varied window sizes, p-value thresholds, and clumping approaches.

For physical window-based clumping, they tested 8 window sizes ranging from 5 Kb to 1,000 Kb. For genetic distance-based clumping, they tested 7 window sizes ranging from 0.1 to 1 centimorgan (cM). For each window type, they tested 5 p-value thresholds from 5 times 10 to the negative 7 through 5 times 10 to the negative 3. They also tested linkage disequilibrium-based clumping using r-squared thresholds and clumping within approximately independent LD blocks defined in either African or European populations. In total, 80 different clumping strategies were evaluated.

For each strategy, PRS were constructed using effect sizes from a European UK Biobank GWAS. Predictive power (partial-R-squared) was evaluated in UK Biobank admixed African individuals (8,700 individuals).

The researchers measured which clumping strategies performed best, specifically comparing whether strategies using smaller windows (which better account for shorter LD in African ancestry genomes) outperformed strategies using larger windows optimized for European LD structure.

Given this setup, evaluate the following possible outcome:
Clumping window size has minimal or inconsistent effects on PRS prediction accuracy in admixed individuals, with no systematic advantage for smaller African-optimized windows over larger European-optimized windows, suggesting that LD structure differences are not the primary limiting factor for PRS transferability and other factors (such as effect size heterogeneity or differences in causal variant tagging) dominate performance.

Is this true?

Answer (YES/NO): NO